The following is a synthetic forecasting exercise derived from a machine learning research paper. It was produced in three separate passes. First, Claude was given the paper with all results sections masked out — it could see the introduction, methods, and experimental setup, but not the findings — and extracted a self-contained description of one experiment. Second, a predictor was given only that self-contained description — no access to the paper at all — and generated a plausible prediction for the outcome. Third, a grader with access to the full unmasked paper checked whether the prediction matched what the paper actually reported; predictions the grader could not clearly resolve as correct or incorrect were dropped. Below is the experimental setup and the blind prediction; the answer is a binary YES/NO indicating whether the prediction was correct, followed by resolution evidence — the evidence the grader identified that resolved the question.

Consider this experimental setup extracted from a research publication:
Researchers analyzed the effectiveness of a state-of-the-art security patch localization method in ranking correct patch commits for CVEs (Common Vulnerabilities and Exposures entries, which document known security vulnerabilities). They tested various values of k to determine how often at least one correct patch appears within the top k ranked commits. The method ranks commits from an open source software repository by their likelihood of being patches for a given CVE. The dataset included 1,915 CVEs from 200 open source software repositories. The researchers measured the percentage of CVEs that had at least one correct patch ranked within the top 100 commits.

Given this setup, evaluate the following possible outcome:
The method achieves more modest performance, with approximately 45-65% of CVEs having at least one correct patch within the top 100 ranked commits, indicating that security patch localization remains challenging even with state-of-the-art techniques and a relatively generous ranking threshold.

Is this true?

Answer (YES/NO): NO